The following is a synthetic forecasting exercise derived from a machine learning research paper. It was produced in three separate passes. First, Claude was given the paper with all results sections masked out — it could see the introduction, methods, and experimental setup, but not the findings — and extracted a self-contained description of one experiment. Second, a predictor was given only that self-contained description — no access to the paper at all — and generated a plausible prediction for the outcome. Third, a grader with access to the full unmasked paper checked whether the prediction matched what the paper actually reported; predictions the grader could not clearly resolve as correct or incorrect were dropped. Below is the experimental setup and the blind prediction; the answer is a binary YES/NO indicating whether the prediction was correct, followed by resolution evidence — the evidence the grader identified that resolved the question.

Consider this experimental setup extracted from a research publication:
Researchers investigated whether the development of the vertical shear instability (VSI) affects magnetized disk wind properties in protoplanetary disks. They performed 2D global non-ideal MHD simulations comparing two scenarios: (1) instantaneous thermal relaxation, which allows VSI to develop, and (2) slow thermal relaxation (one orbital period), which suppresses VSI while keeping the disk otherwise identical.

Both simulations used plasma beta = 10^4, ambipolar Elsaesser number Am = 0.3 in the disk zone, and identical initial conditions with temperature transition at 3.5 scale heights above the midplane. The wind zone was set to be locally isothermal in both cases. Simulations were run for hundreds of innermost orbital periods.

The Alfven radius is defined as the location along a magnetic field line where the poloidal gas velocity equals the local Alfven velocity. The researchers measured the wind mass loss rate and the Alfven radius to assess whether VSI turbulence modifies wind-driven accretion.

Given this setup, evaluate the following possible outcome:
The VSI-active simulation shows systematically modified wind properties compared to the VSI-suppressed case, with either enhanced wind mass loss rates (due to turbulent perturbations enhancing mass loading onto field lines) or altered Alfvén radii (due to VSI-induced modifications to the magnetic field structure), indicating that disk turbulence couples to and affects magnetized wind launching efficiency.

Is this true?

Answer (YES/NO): NO